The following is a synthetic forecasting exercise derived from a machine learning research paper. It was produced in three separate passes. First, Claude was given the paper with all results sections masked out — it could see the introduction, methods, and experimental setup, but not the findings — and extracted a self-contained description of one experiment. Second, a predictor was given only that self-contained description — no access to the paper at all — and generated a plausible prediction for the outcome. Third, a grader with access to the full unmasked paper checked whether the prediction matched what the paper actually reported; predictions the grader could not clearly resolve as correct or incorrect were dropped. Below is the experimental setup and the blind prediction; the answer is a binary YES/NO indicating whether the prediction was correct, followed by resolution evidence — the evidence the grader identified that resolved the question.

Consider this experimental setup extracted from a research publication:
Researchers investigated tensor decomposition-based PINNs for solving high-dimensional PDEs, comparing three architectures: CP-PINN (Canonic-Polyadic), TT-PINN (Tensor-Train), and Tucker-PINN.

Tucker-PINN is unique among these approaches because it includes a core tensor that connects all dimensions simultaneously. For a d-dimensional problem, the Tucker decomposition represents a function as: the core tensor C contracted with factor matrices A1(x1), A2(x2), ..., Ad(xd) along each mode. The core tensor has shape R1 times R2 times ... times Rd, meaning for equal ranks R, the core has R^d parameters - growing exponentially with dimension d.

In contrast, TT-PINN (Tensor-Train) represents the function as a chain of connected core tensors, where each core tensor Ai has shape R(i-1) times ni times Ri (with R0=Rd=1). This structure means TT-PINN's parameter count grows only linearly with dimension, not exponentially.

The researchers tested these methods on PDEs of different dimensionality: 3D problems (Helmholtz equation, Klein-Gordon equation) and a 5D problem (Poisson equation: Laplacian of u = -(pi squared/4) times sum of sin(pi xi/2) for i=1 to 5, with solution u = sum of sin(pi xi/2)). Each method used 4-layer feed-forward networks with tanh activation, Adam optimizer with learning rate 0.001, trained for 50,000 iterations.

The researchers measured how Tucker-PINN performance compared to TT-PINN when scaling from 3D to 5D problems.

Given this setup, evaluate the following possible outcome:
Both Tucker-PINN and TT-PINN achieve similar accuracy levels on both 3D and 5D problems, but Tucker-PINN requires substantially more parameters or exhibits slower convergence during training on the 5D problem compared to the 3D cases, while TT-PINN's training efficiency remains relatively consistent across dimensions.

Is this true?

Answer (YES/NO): NO